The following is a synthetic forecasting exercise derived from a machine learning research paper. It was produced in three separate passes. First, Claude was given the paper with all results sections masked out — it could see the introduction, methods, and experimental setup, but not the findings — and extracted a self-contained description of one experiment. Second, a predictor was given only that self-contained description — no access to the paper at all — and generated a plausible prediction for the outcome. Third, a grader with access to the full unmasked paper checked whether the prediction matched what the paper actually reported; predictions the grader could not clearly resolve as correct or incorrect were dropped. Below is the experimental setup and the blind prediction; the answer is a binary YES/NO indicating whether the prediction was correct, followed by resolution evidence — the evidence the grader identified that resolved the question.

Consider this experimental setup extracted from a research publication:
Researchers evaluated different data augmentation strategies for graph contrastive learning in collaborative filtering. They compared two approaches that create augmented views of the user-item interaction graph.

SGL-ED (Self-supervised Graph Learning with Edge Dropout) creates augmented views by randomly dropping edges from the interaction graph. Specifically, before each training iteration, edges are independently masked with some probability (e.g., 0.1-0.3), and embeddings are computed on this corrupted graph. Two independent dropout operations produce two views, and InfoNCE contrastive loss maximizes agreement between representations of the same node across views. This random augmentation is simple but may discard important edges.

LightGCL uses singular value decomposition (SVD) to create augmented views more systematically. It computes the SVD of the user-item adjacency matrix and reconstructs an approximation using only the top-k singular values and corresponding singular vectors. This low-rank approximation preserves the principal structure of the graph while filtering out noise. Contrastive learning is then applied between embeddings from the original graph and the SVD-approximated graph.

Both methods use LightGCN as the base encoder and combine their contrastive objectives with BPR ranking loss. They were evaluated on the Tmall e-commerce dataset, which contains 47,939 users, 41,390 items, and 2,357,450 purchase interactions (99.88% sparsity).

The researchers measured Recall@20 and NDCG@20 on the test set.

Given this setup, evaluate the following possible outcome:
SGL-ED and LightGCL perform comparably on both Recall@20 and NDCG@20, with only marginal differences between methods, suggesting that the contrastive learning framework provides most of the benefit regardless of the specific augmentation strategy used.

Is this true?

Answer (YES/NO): NO